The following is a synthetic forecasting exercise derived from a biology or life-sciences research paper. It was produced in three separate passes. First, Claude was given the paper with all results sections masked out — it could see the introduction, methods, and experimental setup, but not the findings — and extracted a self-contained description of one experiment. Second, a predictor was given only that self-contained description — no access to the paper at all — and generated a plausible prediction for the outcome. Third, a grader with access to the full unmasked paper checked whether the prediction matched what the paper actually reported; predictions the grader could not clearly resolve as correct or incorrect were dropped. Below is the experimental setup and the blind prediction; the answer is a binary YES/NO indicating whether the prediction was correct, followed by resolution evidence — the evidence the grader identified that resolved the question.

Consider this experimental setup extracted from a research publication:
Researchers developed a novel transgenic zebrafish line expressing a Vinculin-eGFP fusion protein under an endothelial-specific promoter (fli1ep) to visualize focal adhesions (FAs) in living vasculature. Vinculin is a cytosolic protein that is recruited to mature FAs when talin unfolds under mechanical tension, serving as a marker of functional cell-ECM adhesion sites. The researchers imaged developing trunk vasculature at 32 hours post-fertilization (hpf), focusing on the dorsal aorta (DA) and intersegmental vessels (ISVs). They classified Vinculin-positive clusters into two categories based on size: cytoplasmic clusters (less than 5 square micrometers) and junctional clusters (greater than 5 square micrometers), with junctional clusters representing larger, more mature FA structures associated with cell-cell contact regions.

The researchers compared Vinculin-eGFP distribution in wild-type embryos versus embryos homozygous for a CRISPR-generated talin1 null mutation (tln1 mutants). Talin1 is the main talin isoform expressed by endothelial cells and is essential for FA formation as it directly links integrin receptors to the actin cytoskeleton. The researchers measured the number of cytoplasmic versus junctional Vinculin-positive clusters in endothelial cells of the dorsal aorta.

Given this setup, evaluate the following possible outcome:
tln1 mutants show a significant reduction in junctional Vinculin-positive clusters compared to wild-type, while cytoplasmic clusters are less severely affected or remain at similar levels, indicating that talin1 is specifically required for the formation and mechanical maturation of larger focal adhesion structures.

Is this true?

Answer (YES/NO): NO